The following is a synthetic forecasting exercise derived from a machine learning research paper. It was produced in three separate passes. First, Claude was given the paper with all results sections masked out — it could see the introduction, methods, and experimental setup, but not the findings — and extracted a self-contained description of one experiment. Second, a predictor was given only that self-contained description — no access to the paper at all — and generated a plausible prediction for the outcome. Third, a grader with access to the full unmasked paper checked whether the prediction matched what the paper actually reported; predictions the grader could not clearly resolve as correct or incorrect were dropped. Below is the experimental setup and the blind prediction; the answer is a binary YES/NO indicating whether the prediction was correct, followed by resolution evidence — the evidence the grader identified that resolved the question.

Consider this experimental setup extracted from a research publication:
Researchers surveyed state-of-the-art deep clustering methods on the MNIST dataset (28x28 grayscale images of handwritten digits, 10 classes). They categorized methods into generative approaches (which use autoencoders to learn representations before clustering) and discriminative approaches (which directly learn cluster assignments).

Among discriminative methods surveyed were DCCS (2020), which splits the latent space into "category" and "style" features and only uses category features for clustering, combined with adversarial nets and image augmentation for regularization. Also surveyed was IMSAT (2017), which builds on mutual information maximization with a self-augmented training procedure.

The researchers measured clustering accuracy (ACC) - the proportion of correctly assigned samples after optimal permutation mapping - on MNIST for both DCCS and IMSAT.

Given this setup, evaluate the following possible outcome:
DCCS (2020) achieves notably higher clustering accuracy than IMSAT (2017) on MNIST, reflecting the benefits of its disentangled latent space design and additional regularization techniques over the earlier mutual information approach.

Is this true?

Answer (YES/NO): NO